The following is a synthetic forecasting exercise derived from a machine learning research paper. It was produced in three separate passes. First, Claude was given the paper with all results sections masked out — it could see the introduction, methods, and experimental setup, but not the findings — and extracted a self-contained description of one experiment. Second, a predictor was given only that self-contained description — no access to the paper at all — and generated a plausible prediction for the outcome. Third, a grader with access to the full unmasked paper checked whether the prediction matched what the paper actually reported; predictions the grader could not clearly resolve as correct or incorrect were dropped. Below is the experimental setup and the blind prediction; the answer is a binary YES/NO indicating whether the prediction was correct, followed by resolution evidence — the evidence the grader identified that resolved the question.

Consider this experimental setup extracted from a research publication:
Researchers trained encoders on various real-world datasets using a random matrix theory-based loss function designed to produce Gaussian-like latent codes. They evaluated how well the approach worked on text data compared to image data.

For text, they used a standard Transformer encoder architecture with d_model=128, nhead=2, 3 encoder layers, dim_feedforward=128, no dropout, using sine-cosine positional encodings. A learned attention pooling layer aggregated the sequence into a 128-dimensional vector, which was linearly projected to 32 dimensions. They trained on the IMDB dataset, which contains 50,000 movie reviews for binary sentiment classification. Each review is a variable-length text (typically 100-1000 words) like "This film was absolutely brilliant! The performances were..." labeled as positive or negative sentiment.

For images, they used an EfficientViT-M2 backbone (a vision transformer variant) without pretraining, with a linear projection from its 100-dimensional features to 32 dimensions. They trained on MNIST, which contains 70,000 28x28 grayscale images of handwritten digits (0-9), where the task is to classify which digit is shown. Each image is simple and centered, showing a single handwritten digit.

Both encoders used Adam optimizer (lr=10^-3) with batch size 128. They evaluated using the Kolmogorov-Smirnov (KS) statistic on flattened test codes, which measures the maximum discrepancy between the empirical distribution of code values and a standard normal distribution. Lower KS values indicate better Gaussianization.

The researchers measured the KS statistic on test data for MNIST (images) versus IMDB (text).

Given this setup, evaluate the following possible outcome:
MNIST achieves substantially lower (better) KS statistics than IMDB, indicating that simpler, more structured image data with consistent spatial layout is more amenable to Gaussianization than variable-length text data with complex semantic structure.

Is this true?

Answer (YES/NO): NO